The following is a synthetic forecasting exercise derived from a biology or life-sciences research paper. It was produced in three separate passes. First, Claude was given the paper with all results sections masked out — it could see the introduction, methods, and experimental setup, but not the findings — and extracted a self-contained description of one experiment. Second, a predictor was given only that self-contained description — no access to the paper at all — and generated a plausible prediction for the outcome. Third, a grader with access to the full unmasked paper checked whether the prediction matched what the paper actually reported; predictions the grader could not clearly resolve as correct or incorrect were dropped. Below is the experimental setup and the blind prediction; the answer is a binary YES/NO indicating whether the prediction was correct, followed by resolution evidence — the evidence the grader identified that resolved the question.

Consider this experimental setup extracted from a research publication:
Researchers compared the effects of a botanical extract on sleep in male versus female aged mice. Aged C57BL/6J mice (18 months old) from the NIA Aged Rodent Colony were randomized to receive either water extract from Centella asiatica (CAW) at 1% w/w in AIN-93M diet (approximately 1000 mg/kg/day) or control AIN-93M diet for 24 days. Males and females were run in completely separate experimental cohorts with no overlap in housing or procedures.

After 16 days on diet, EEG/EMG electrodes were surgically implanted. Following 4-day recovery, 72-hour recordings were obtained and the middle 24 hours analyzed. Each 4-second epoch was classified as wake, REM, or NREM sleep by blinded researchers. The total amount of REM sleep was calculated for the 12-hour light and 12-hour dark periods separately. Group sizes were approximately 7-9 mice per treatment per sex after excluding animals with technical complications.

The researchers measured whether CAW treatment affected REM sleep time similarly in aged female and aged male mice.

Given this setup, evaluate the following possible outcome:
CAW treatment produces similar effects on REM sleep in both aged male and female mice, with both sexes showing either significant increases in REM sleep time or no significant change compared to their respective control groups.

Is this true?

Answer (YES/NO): NO